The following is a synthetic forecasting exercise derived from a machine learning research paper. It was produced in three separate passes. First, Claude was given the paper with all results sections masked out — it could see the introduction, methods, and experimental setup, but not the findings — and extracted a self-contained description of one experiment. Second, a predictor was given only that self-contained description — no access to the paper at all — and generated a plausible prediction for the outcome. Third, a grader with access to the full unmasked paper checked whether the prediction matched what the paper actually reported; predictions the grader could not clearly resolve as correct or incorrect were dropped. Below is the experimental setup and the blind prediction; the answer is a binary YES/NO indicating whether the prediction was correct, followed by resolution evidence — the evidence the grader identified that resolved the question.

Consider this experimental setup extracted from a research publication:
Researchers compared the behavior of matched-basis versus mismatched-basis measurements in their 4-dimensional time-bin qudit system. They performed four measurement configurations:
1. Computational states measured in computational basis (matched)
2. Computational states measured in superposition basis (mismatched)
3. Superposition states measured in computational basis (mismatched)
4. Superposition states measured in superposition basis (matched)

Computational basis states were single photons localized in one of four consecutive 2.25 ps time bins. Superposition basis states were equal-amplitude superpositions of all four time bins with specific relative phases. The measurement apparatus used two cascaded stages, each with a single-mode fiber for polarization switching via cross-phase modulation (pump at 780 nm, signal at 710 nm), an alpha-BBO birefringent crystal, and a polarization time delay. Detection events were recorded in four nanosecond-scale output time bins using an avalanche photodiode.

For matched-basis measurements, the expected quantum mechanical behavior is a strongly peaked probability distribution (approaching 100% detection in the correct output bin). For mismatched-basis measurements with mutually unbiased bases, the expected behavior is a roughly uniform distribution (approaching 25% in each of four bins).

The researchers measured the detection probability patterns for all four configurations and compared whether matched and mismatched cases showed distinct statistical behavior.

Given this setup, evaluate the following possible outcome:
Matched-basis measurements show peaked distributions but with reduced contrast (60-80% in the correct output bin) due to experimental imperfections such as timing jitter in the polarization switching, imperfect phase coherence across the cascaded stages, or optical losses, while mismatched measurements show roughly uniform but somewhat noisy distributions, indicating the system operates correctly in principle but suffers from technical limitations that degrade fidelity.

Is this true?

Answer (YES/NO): NO